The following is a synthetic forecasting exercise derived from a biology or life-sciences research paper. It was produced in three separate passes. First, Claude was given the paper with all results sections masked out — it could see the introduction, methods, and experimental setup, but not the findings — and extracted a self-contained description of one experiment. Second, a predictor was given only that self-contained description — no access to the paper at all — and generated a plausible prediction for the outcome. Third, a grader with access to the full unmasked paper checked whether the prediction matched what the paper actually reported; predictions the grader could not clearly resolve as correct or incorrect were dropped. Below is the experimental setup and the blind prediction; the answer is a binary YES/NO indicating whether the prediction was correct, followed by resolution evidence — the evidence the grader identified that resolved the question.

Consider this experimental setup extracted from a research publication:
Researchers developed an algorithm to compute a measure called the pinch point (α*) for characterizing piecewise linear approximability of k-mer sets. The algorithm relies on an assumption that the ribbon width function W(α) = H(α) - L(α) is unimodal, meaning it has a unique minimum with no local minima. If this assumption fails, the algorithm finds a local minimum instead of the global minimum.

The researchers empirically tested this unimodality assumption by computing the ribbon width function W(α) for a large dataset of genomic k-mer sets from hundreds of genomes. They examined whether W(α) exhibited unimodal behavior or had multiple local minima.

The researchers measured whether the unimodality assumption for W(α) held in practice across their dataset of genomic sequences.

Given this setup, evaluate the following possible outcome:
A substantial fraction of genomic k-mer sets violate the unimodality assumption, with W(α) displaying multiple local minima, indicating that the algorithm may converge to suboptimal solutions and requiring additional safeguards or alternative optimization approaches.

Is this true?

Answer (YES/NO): NO